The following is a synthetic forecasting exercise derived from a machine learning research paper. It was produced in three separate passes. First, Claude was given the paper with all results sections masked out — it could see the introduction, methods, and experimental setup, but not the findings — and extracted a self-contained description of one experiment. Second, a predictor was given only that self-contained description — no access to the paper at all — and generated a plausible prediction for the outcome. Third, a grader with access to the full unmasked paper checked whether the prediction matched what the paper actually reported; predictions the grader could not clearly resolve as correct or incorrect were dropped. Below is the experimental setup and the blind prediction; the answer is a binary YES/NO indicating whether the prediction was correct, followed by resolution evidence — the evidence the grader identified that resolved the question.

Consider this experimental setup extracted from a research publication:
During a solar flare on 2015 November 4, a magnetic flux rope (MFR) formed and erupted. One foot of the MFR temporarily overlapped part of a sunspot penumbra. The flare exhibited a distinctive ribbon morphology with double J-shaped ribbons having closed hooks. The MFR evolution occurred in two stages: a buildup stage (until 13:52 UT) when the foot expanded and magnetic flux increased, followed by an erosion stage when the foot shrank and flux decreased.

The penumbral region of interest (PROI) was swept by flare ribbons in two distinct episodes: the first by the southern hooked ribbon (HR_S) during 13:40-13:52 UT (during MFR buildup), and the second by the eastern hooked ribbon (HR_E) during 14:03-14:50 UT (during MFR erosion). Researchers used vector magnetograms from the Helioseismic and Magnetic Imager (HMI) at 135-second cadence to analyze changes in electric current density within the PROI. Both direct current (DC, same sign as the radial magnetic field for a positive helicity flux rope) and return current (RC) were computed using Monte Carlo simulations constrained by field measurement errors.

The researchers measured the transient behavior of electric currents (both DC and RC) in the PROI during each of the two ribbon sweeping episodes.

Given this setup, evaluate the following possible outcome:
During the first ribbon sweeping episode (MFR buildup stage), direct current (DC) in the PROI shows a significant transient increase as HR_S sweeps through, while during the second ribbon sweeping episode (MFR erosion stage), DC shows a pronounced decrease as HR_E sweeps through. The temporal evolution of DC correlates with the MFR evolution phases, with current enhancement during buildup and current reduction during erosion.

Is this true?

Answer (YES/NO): NO